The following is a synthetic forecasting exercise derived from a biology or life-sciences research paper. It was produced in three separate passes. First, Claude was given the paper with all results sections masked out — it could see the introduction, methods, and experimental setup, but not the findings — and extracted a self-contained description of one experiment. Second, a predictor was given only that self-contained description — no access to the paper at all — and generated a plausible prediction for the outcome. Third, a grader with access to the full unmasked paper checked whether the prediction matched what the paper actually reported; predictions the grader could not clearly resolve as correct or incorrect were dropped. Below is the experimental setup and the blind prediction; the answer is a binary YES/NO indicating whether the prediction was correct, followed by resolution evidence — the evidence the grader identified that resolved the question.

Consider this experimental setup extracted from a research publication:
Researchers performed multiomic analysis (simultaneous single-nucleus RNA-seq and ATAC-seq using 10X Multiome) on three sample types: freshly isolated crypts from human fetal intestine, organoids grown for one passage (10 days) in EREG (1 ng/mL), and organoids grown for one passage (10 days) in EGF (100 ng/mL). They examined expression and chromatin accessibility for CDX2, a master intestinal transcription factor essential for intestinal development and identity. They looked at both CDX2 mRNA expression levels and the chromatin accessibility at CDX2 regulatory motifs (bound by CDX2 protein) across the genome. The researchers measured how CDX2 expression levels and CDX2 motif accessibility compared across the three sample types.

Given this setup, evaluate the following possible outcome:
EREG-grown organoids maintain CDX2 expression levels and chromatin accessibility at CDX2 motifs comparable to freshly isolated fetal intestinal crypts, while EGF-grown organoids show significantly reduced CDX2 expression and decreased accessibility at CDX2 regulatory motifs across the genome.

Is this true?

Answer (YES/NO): YES